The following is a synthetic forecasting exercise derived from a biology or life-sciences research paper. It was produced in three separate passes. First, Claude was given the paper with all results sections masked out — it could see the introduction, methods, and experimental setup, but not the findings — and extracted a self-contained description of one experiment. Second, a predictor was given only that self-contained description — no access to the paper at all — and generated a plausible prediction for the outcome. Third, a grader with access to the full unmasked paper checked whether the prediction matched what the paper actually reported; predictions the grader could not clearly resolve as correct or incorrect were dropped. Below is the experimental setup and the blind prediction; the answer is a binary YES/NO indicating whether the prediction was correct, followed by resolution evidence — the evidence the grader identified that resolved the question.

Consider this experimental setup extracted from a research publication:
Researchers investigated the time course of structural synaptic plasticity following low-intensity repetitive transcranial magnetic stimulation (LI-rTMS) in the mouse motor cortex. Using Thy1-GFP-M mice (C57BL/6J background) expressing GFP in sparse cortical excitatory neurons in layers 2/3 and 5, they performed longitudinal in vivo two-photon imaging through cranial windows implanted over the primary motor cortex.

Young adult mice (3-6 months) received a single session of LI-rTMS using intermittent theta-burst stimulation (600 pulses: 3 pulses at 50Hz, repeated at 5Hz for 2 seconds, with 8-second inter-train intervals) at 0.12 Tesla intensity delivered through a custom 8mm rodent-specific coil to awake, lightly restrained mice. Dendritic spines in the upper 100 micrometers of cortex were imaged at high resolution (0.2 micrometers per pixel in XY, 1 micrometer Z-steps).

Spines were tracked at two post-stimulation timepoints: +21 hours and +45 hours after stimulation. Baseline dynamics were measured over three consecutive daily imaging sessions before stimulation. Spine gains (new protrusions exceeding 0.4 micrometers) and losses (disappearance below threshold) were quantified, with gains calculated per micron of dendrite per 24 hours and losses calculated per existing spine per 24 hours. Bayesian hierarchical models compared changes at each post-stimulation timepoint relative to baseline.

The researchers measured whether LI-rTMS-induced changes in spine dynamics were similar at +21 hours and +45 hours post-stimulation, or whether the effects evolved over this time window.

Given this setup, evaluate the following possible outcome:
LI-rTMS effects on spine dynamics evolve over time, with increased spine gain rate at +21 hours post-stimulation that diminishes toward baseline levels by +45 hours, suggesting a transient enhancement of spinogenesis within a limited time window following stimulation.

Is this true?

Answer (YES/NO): NO